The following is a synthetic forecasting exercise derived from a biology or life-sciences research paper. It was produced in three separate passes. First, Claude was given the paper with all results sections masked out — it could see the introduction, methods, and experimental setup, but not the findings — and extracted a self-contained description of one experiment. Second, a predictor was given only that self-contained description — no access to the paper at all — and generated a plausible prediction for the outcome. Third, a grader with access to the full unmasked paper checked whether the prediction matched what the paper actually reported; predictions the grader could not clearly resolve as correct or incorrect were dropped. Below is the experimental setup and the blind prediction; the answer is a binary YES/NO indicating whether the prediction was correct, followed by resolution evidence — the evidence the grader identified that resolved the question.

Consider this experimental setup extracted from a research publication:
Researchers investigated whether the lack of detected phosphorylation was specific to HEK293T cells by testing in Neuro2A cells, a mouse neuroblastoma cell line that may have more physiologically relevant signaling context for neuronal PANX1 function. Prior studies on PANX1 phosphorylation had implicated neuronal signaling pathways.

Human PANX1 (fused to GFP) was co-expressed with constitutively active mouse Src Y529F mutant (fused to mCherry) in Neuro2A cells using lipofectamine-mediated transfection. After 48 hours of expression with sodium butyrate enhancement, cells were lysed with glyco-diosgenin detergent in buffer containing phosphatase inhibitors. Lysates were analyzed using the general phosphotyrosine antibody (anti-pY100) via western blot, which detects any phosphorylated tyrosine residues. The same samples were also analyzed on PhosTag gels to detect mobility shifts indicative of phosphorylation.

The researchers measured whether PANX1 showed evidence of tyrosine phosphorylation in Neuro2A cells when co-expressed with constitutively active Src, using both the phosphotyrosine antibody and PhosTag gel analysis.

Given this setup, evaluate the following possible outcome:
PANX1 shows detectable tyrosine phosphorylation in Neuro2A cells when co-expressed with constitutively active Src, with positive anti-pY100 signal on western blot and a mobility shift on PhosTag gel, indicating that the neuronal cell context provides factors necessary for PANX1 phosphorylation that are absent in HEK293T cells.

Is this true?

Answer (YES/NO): NO